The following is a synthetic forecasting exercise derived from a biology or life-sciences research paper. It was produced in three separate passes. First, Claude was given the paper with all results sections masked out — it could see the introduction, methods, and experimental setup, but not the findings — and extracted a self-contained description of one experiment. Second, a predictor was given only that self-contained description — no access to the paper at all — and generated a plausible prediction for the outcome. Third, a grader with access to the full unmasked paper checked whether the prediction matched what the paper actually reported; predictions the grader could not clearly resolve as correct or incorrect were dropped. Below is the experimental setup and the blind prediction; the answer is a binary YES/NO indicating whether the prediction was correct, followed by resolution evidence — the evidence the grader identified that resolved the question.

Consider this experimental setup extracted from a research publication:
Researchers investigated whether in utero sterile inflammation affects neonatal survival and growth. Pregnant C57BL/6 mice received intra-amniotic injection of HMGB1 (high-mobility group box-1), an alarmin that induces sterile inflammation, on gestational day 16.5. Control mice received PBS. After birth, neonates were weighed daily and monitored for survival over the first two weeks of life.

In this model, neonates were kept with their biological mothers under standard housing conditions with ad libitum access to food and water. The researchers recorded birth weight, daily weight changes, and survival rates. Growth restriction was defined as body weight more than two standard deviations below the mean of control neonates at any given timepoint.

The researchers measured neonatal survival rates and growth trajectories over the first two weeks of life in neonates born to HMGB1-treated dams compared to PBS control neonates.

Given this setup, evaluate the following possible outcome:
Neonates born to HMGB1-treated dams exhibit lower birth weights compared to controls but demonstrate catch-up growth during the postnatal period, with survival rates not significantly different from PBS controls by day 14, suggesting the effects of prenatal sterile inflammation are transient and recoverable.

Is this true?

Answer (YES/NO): NO